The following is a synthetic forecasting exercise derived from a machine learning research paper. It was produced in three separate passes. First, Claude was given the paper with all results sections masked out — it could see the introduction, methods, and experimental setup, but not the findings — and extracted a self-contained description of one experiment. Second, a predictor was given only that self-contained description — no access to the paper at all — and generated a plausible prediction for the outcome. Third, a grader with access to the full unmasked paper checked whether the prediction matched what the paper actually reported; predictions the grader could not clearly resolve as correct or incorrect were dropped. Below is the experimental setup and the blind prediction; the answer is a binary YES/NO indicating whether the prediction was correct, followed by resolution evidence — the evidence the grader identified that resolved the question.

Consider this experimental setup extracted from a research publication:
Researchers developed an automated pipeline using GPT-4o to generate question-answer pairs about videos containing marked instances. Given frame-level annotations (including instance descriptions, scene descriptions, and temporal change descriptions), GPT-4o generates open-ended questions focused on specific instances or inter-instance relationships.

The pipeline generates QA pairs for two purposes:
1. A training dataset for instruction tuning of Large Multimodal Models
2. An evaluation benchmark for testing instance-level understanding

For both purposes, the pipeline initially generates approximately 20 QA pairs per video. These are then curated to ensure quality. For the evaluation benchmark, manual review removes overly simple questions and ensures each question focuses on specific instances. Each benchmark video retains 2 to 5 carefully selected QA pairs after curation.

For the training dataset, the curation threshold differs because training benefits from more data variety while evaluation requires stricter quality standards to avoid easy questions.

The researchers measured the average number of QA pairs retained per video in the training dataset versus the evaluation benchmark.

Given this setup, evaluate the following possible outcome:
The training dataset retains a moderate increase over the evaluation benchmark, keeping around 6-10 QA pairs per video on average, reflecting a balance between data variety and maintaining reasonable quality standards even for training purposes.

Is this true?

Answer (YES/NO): NO